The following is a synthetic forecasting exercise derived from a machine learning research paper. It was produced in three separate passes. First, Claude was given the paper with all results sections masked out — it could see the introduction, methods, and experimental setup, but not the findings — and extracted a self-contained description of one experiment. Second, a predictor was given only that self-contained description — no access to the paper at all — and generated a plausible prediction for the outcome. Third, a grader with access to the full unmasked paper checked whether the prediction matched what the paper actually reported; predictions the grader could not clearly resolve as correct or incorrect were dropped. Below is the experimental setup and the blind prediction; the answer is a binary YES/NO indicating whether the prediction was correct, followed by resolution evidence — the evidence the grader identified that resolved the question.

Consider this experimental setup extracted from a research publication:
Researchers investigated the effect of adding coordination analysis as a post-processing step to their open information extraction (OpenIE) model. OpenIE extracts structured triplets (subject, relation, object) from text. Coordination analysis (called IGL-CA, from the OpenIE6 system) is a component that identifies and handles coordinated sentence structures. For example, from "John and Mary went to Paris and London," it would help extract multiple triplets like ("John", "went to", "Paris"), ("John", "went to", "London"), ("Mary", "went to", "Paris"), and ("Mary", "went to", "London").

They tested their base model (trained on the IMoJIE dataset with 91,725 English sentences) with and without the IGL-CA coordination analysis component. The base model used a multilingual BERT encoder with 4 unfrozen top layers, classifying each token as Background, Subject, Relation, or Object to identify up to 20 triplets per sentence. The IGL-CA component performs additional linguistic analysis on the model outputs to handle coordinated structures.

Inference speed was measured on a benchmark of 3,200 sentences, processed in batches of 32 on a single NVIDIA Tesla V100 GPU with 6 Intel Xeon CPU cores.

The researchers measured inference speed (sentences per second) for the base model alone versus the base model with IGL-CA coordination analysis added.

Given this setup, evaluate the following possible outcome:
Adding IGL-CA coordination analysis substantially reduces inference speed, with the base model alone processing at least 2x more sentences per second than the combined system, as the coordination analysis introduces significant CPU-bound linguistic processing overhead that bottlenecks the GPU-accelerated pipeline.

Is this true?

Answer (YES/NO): YES